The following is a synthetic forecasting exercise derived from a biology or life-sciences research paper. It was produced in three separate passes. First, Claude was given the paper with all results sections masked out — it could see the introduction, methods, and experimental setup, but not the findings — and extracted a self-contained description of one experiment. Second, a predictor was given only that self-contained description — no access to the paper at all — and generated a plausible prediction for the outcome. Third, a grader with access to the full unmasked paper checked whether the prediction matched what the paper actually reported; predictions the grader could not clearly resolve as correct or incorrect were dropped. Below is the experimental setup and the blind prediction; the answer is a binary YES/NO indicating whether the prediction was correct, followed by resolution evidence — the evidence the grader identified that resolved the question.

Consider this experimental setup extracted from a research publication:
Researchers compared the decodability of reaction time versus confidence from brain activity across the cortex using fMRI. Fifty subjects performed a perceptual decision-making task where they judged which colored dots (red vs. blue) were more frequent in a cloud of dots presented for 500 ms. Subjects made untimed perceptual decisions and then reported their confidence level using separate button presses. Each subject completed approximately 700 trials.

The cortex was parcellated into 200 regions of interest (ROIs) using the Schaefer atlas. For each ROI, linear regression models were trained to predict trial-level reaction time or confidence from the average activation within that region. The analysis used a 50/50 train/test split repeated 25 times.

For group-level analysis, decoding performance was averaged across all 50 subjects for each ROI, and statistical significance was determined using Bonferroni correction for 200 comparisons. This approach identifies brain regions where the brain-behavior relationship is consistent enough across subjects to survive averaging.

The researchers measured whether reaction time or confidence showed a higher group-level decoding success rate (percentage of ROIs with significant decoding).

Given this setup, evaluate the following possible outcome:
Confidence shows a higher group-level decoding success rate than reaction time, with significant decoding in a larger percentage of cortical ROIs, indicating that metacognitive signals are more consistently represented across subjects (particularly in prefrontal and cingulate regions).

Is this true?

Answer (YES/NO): NO